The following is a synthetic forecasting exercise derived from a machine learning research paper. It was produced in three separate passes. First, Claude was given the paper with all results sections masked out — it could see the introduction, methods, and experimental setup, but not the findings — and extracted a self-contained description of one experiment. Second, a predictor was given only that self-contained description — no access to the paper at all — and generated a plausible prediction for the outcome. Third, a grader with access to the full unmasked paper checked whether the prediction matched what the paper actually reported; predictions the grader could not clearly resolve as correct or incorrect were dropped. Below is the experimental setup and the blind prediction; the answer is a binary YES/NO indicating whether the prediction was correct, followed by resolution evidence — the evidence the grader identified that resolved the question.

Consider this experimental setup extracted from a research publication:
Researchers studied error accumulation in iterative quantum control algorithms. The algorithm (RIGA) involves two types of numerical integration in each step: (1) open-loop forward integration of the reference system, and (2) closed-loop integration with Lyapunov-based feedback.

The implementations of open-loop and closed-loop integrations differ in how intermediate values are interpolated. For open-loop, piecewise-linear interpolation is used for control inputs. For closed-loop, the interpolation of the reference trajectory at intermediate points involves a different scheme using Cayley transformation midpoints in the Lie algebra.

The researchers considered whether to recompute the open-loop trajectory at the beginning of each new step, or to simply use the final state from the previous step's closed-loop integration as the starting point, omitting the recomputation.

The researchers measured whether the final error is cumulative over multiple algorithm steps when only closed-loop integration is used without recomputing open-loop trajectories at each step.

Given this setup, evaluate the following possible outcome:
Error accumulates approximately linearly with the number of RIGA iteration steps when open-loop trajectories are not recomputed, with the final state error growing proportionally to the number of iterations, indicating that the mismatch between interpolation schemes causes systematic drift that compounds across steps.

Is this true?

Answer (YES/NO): NO